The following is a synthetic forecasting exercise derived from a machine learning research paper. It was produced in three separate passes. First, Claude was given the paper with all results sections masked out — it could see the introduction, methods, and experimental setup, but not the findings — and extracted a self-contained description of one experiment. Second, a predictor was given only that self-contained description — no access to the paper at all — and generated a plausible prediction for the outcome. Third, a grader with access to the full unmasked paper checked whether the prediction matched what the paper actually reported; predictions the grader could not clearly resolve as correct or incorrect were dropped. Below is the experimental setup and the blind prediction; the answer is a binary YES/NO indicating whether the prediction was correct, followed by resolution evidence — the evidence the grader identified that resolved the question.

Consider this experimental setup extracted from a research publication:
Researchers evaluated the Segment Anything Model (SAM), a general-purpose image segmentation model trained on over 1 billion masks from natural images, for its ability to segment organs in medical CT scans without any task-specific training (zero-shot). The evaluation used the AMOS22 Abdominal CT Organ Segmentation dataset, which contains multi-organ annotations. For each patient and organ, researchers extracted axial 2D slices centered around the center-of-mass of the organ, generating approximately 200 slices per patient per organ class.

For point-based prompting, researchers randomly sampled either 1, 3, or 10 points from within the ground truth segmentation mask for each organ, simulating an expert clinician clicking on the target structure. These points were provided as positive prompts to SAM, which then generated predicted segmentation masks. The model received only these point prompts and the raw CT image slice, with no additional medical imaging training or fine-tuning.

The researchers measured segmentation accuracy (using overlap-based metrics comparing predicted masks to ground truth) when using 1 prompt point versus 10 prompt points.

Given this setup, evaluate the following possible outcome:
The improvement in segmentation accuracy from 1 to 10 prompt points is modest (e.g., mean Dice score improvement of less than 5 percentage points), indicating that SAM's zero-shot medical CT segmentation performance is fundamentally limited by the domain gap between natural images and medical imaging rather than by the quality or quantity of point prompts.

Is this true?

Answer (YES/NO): NO